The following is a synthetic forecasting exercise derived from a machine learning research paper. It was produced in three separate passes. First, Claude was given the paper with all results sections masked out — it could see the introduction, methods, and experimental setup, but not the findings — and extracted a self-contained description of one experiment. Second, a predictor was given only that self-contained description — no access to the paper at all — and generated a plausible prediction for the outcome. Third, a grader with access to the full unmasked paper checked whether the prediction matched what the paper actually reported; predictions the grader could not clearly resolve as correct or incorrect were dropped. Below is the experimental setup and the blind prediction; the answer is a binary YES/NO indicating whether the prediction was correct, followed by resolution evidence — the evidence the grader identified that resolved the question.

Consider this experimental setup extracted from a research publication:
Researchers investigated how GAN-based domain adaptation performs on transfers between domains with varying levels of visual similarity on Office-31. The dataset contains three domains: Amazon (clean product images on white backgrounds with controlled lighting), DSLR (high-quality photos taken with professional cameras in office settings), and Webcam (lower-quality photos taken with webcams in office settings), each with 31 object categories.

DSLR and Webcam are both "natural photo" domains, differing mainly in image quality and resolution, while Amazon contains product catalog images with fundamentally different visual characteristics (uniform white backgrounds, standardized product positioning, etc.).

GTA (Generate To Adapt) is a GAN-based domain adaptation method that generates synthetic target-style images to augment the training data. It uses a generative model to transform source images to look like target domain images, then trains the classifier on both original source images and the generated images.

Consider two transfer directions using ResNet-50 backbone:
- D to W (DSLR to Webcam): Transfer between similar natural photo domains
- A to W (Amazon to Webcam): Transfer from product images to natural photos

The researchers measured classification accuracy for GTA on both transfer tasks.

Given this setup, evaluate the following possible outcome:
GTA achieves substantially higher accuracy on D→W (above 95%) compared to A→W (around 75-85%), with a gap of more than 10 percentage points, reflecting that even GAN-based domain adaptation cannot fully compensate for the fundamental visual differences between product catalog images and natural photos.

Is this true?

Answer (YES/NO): NO